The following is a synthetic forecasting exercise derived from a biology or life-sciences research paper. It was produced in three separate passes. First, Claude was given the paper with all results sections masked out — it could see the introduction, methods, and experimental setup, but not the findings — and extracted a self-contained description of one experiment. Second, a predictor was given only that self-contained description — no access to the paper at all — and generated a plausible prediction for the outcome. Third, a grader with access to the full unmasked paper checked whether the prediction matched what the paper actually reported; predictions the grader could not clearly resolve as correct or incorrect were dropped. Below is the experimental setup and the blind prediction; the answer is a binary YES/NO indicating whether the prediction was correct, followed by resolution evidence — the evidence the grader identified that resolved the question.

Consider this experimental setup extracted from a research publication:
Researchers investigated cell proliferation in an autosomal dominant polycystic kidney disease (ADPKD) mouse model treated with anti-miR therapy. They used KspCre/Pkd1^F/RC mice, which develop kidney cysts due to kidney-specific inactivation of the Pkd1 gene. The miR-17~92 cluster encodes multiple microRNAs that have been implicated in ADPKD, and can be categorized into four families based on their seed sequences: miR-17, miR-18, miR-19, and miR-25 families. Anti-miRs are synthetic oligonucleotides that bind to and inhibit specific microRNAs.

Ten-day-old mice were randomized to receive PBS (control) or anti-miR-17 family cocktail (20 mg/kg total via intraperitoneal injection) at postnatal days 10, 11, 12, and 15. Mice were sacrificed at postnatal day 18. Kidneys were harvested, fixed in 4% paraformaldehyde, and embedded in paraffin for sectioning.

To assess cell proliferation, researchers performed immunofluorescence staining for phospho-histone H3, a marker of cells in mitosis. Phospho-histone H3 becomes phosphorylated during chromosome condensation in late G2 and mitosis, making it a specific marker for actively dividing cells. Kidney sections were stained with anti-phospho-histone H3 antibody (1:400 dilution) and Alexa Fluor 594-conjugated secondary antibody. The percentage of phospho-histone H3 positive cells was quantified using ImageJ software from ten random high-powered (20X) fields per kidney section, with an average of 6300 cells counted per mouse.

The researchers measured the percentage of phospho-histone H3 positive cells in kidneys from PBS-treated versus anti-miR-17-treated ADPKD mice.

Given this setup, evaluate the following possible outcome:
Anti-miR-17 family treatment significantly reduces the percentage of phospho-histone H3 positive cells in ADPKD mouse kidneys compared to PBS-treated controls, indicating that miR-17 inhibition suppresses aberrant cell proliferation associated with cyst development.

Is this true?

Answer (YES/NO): YES